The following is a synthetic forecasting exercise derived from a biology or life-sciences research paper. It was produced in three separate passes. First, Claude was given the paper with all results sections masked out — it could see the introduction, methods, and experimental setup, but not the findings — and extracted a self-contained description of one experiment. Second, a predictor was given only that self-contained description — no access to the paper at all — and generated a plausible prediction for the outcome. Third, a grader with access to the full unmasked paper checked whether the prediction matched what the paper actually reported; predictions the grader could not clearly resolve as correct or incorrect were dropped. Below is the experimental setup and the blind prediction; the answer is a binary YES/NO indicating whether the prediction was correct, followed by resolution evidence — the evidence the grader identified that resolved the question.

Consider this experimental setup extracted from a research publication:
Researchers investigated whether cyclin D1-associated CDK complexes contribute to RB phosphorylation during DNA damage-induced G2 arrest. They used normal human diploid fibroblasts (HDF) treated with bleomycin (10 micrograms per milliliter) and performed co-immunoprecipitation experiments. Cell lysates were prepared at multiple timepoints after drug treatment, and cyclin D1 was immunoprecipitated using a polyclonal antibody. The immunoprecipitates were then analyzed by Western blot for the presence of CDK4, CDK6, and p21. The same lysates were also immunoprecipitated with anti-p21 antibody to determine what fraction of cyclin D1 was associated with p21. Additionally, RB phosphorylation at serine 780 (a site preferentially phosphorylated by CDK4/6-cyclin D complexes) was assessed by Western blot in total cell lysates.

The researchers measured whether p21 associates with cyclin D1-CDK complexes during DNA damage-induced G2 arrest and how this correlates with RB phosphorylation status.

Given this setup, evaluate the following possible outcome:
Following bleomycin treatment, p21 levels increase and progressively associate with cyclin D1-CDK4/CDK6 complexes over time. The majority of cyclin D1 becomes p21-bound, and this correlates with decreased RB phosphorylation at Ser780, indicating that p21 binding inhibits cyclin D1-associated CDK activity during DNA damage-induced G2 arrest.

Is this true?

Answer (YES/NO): YES